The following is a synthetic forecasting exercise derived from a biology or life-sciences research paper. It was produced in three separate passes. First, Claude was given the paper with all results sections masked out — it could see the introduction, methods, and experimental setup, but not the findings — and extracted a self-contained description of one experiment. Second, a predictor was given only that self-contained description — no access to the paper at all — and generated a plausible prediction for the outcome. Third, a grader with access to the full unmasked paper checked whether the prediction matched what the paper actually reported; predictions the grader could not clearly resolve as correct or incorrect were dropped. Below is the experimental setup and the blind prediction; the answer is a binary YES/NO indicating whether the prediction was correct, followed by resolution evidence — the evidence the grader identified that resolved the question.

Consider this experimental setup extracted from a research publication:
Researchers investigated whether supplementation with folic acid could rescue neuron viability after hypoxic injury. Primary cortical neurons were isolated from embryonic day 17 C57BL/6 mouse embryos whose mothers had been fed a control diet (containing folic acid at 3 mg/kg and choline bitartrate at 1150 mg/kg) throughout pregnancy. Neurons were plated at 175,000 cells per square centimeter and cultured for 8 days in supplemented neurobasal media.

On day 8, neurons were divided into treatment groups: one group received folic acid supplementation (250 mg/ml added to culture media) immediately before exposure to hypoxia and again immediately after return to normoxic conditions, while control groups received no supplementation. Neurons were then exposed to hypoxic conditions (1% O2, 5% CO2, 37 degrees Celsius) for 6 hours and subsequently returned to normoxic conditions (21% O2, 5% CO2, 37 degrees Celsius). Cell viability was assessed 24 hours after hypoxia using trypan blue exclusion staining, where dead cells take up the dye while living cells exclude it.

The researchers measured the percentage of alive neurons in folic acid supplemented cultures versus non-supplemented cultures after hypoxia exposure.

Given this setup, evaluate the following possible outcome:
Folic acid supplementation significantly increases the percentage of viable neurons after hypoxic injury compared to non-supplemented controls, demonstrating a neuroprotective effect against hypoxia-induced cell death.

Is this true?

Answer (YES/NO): YES